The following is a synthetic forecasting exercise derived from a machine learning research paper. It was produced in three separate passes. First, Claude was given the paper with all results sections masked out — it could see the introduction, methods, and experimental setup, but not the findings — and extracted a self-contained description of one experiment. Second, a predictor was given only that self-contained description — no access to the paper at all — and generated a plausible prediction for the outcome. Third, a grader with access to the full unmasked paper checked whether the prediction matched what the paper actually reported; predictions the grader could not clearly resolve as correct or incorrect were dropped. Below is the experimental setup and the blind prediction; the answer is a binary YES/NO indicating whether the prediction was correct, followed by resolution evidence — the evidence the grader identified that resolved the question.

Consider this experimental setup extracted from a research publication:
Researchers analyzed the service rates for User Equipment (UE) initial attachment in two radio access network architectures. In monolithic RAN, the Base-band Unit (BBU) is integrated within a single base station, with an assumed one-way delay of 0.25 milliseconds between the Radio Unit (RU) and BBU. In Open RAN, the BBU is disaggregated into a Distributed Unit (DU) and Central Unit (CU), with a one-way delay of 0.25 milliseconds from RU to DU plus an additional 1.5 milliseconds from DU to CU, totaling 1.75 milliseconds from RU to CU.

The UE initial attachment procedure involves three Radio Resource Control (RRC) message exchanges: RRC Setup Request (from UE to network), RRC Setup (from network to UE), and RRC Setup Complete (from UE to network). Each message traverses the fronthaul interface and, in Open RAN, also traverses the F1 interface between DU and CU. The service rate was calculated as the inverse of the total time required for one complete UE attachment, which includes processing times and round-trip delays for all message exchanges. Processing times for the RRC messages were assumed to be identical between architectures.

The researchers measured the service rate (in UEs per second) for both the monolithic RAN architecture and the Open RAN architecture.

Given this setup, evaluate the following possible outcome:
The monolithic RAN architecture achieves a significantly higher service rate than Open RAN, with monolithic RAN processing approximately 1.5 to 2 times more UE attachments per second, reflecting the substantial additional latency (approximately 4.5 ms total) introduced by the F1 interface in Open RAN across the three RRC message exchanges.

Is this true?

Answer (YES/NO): NO